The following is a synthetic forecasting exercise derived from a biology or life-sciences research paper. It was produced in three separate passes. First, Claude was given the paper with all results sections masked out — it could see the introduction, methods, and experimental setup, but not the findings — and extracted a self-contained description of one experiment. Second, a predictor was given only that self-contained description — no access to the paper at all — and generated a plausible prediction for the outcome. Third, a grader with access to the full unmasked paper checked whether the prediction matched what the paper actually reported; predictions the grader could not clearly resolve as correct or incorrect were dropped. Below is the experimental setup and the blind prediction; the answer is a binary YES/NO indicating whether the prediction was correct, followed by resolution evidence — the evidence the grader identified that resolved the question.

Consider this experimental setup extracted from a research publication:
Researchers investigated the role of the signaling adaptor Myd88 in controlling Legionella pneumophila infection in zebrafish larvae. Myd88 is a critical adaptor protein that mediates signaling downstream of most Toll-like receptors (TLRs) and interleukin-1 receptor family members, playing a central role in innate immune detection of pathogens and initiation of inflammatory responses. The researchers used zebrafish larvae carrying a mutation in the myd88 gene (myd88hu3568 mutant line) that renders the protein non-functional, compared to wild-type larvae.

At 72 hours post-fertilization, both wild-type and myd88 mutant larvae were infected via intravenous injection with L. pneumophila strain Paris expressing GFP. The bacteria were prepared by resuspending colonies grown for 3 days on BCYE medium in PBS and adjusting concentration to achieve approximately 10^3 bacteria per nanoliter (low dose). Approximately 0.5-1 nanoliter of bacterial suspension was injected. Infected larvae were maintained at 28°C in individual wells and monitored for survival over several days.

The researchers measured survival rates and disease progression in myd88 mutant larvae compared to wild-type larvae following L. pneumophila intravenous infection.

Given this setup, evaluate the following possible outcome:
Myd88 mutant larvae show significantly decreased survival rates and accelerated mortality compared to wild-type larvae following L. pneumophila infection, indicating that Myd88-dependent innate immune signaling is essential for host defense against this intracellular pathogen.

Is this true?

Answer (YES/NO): NO